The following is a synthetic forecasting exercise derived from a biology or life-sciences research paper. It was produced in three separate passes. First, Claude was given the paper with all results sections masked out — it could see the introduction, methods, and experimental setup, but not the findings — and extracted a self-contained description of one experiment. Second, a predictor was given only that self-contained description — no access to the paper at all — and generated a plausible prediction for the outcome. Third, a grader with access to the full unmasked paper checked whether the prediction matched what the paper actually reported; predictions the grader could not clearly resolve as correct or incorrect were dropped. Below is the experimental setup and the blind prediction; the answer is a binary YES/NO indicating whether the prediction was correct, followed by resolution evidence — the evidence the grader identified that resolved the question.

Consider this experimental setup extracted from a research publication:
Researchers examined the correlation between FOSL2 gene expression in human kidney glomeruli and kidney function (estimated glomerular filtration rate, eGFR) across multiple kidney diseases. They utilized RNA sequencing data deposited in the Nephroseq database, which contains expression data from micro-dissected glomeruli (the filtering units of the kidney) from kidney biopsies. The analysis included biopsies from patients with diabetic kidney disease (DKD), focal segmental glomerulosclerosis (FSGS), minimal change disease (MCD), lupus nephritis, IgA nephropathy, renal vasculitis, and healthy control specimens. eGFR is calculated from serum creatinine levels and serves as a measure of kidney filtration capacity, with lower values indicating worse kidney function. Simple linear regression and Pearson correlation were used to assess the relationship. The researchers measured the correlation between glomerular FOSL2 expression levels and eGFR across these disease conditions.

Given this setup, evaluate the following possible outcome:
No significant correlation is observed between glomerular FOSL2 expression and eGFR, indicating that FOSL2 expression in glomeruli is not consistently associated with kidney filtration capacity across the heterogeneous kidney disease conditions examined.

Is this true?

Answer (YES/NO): NO